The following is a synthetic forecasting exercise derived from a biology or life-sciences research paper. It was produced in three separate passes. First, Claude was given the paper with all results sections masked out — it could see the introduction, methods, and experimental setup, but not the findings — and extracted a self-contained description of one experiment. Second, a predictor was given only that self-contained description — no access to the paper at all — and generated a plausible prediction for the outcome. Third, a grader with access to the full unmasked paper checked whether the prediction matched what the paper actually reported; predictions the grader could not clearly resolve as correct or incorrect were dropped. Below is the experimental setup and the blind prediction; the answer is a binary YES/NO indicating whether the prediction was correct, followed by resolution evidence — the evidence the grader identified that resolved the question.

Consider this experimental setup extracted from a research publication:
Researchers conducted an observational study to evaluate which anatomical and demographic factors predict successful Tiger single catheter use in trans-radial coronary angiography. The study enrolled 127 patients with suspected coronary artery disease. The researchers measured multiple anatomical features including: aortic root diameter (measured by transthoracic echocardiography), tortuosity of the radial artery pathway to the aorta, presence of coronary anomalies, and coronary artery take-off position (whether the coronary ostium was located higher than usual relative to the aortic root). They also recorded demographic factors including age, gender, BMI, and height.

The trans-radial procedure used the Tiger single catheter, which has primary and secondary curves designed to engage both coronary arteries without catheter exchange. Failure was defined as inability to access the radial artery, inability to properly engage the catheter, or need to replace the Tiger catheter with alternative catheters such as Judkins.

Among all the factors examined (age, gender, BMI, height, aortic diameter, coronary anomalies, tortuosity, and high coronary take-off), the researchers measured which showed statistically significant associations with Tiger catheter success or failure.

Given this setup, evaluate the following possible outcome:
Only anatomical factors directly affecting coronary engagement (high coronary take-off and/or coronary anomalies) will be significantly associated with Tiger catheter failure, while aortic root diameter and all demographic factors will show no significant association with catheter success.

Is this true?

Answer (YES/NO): NO